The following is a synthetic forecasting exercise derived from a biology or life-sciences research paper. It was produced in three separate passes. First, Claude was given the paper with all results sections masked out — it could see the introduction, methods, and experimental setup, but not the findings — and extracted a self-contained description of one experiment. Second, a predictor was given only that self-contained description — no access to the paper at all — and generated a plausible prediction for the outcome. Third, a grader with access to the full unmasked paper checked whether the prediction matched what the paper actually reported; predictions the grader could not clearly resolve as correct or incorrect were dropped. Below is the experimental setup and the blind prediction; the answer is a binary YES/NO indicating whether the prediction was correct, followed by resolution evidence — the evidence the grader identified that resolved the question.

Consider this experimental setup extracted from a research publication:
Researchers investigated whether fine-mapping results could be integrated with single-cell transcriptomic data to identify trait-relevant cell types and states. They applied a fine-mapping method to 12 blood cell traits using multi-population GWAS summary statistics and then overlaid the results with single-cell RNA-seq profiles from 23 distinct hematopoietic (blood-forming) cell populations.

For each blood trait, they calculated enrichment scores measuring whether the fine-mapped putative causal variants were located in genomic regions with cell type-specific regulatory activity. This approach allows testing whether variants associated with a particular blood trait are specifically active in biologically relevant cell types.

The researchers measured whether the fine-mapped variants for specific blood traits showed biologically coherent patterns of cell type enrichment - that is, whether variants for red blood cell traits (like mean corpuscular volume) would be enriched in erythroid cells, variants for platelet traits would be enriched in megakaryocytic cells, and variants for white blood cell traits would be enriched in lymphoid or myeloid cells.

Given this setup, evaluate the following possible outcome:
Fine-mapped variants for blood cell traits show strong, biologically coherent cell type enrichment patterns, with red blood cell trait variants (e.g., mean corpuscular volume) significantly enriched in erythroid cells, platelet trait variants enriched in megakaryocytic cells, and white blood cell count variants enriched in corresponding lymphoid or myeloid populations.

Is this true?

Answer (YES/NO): NO